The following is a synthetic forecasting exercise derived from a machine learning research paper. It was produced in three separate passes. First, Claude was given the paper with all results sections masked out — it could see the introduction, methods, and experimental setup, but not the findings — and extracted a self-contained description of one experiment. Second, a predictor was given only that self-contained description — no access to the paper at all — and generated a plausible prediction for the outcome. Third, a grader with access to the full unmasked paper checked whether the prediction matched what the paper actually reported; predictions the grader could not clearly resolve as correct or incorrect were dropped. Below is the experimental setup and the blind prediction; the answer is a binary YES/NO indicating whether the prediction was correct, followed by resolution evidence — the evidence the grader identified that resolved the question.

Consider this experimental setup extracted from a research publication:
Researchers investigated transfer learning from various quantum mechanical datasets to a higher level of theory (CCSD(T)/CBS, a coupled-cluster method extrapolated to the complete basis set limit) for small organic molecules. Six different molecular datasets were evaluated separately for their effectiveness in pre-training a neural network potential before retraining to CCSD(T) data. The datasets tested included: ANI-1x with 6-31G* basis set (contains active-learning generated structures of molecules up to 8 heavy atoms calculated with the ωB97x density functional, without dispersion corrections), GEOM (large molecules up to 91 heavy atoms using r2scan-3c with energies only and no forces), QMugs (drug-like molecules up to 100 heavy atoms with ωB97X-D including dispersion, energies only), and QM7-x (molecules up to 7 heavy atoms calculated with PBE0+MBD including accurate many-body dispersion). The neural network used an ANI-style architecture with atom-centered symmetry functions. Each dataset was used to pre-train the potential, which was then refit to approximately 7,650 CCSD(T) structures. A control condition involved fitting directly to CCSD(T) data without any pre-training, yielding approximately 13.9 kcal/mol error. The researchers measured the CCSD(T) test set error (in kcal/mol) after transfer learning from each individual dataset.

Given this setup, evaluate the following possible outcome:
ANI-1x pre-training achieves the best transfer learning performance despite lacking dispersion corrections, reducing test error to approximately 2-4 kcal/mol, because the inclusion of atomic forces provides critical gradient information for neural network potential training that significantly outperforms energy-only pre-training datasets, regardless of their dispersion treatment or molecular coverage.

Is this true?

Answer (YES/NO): NO